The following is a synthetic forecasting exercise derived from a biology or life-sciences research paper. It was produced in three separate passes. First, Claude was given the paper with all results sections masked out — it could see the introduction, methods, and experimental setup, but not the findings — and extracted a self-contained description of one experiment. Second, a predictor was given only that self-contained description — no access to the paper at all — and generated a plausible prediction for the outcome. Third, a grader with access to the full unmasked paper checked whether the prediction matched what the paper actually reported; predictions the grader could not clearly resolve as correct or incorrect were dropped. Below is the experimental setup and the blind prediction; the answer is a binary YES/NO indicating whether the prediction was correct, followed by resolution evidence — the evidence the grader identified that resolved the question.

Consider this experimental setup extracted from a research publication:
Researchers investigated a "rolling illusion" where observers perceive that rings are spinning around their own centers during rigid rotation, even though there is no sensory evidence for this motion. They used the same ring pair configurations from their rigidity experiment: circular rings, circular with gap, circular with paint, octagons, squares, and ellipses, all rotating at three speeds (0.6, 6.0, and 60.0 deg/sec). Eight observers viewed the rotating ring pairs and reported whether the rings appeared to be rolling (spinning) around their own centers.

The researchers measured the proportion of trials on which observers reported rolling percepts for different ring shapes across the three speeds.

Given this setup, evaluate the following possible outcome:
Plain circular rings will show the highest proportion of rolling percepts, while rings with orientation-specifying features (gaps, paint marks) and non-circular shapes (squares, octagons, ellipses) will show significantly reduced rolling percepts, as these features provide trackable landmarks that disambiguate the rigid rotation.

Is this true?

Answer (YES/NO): YES